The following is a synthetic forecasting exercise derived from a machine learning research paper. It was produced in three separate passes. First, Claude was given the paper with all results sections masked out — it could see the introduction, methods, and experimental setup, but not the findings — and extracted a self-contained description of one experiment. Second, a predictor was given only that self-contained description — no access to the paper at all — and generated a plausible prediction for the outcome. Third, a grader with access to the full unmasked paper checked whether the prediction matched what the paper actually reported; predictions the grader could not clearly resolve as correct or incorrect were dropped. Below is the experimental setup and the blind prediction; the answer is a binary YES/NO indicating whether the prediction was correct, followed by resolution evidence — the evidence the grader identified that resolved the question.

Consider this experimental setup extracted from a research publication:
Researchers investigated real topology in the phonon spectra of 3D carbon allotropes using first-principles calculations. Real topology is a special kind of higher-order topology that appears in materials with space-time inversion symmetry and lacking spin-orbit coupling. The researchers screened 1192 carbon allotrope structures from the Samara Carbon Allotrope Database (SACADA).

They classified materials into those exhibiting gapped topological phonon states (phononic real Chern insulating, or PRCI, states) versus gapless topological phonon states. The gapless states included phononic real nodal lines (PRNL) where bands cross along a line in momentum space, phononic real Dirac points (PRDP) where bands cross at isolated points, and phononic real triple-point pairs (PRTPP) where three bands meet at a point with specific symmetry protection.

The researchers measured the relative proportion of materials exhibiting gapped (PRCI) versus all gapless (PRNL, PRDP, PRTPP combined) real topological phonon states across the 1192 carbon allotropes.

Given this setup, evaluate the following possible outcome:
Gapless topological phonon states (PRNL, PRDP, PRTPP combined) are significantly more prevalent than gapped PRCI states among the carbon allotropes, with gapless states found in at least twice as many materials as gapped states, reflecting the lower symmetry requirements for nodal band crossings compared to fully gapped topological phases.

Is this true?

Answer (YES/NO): NO